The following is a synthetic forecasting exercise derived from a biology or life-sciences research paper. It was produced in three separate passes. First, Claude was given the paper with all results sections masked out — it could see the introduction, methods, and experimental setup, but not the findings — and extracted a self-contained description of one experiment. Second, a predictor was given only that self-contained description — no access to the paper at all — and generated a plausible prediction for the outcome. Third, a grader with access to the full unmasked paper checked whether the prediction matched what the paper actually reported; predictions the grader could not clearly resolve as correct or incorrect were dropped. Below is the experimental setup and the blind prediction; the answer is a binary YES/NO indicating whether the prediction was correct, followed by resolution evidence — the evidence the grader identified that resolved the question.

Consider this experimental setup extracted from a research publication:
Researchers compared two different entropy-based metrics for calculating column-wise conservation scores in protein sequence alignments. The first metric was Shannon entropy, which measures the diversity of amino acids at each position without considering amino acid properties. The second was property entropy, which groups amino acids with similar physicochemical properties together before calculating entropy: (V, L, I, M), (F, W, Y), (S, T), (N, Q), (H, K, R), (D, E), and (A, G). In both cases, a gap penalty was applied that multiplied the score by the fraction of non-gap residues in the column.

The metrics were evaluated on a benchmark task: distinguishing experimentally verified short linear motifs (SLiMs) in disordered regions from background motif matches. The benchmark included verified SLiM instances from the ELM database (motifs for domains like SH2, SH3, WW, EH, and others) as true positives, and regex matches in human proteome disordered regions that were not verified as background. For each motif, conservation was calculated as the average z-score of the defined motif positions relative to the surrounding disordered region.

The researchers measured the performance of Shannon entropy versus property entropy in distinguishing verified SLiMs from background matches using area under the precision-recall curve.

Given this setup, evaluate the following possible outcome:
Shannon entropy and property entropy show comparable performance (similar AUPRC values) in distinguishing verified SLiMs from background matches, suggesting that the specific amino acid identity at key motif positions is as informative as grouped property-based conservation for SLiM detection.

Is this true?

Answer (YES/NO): YES